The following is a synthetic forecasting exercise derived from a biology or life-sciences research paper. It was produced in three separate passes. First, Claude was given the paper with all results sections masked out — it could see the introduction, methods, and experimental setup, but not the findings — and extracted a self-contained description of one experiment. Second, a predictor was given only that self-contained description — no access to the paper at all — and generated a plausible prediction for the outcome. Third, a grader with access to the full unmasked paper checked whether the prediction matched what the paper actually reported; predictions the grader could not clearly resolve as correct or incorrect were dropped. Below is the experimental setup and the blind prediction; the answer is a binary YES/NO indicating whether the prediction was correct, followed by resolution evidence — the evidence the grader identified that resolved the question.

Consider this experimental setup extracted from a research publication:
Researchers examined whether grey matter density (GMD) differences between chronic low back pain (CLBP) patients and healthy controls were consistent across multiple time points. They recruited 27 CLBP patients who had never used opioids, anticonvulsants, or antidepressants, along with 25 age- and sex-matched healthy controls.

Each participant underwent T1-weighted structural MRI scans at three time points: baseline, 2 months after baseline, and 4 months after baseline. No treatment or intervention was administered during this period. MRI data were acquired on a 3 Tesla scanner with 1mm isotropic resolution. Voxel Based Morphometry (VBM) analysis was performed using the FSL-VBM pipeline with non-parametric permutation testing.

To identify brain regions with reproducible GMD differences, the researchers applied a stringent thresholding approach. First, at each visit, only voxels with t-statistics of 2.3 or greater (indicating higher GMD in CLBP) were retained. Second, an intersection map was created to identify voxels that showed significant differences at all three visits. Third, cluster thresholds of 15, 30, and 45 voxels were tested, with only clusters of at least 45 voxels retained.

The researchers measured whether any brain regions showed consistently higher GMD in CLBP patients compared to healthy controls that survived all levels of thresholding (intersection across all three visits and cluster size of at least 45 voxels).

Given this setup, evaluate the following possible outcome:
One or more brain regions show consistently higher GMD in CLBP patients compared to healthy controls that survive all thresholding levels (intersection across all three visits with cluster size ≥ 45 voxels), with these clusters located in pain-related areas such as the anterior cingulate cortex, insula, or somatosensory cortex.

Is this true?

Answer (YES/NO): NO